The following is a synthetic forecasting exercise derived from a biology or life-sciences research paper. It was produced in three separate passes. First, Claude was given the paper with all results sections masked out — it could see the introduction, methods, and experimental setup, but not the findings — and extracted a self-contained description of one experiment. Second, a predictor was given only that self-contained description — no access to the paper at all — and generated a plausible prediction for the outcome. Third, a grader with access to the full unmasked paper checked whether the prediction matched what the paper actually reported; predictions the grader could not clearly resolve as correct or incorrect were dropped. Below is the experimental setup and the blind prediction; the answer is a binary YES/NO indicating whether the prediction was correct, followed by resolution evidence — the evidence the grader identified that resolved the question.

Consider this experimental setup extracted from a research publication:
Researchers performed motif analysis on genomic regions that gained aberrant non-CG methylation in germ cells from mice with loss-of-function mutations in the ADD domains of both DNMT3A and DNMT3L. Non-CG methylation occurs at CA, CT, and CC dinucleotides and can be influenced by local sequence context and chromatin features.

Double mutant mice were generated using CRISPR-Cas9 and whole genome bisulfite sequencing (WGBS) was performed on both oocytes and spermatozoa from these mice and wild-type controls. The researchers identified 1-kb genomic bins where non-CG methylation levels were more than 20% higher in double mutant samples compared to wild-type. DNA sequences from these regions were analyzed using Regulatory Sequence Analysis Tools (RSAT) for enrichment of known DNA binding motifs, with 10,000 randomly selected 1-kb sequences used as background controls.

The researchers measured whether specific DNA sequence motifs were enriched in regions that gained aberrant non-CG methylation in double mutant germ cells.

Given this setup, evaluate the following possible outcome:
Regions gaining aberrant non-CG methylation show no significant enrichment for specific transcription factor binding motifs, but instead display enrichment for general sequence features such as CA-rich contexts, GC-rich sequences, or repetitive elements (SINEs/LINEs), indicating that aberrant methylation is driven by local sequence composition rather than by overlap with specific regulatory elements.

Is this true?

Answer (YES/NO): YES